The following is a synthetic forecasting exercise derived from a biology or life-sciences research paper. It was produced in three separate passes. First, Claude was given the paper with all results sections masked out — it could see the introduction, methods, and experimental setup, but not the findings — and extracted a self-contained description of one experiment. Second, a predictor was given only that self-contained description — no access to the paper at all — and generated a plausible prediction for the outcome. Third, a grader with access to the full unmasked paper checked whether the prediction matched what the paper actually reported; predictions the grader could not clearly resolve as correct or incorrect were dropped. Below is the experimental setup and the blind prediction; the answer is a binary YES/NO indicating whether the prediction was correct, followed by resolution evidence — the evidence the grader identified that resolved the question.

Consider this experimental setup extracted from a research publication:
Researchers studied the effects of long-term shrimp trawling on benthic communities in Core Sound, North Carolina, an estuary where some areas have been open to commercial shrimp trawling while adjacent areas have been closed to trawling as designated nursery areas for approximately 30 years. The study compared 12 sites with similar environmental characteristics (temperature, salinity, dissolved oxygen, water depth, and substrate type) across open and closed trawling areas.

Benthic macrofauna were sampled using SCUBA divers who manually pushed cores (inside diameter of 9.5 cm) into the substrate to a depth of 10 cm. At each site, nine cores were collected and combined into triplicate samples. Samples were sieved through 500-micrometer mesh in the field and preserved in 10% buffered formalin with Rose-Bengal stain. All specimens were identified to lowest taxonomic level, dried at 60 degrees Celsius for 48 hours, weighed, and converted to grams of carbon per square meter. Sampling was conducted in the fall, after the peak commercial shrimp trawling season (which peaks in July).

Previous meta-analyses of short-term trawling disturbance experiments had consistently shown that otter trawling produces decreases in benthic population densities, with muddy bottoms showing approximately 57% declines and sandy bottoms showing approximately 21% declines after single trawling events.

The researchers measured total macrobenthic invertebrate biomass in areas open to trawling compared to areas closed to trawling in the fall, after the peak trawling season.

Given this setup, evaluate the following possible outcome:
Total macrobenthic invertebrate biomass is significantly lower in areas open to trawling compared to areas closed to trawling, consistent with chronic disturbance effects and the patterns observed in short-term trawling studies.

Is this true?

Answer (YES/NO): NO